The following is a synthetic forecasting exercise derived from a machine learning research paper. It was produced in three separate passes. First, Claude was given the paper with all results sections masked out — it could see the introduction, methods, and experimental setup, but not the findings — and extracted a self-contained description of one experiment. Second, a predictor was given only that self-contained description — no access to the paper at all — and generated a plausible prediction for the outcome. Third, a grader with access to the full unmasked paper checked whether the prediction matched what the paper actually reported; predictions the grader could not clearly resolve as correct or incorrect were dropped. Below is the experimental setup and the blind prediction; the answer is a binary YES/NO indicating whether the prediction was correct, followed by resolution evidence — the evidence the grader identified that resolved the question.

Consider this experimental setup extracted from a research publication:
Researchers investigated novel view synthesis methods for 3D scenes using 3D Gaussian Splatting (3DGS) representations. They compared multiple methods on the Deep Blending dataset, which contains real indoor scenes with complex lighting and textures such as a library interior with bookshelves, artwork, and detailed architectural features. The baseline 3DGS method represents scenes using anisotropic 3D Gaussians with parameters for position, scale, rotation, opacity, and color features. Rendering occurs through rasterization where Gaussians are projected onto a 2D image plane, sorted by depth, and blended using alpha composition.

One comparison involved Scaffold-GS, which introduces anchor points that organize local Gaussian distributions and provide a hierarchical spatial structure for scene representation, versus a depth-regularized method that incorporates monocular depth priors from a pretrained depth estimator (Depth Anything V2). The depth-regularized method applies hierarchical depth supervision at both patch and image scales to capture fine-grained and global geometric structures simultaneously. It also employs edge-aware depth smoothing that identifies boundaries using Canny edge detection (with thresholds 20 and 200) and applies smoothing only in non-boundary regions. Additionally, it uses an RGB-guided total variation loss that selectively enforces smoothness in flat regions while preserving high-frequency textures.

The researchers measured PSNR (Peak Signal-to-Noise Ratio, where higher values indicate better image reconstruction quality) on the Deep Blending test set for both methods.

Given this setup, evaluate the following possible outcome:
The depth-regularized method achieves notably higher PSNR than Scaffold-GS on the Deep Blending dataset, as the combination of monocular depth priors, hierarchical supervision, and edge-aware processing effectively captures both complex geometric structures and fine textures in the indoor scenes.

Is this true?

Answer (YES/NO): NO